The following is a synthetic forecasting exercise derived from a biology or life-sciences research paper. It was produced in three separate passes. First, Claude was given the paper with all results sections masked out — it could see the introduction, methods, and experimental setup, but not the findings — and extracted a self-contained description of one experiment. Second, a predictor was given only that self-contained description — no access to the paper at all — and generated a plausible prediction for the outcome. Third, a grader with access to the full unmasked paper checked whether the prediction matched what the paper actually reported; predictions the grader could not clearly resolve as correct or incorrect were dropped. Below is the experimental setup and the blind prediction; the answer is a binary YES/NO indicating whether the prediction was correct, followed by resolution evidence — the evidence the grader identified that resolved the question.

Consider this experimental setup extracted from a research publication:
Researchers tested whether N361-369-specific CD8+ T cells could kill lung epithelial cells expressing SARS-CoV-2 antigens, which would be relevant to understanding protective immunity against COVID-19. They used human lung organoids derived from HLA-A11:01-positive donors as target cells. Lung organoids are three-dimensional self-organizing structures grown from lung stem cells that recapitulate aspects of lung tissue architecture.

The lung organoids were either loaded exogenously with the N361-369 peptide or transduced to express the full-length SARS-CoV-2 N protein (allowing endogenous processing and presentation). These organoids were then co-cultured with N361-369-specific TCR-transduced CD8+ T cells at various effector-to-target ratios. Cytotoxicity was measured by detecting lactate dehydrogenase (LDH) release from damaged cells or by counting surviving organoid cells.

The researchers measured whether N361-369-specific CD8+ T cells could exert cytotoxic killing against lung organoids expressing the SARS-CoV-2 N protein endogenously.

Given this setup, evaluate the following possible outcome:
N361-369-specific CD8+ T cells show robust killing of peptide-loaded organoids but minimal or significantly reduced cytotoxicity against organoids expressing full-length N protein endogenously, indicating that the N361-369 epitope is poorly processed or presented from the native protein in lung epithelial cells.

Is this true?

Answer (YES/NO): NO